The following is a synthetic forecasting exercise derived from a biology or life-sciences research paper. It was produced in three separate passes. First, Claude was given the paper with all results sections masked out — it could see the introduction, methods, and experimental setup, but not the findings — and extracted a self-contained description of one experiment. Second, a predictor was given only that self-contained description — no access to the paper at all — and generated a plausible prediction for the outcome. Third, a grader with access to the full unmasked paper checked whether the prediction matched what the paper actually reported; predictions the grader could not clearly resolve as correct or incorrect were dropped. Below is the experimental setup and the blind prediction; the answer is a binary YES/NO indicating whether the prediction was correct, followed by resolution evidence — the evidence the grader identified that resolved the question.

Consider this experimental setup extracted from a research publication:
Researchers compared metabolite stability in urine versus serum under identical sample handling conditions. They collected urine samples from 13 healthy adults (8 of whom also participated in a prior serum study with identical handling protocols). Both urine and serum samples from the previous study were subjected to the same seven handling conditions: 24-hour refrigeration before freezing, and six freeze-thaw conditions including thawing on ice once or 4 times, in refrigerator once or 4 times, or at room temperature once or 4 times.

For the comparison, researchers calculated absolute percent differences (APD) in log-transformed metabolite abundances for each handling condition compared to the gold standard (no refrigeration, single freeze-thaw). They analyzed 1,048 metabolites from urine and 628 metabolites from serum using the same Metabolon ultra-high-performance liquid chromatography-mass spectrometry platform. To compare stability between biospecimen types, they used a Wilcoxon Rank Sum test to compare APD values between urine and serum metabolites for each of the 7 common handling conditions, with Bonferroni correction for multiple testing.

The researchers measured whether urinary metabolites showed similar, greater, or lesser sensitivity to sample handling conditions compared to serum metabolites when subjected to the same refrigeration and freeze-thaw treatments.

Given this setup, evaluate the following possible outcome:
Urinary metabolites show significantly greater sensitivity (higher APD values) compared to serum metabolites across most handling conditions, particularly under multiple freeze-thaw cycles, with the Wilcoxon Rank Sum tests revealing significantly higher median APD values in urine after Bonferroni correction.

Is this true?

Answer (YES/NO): NO